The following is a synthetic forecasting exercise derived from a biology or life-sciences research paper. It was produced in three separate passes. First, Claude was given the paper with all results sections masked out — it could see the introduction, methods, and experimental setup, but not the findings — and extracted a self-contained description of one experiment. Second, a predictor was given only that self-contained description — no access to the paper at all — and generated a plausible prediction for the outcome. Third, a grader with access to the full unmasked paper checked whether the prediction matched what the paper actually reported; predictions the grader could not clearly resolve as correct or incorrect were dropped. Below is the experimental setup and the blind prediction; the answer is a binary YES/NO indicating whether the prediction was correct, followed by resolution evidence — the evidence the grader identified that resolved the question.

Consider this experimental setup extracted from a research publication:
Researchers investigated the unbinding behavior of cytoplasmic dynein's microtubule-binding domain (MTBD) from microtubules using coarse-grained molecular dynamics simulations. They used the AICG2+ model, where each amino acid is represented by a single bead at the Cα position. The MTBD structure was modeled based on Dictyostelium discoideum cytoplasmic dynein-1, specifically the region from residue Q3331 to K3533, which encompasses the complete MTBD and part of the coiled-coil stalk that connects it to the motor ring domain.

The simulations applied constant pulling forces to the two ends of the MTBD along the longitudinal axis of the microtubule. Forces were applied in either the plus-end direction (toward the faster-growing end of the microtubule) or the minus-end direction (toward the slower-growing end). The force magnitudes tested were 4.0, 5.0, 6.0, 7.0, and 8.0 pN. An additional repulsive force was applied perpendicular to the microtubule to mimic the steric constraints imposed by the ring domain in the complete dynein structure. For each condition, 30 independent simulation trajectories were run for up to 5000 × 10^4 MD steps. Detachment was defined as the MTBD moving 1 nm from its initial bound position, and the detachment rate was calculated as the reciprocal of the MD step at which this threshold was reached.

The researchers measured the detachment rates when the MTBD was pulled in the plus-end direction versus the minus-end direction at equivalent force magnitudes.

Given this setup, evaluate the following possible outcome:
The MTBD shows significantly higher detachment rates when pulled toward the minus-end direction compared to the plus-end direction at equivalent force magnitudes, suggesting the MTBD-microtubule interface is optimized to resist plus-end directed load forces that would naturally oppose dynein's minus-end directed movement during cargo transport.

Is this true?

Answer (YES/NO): YES